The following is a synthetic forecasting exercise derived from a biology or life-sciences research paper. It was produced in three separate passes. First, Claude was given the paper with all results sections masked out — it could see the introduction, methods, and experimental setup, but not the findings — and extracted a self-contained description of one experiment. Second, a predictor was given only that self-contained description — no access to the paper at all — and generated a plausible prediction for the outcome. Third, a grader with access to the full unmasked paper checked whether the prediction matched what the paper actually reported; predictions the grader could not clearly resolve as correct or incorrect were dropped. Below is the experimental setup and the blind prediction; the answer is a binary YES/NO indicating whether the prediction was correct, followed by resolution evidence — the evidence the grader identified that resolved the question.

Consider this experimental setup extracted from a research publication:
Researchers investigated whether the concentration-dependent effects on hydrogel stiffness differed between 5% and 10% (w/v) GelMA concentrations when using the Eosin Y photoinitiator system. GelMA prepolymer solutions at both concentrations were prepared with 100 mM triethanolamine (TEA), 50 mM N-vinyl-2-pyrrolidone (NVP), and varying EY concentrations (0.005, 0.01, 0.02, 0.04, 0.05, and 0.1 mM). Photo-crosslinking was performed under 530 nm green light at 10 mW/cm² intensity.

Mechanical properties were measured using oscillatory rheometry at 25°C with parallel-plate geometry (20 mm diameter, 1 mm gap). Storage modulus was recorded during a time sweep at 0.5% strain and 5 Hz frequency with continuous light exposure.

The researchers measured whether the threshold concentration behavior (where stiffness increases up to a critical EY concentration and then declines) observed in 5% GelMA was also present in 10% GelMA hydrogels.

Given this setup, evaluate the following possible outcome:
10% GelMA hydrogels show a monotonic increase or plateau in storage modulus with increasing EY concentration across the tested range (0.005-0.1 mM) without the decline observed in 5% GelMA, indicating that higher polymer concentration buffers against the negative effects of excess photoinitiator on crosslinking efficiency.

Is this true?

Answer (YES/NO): NO